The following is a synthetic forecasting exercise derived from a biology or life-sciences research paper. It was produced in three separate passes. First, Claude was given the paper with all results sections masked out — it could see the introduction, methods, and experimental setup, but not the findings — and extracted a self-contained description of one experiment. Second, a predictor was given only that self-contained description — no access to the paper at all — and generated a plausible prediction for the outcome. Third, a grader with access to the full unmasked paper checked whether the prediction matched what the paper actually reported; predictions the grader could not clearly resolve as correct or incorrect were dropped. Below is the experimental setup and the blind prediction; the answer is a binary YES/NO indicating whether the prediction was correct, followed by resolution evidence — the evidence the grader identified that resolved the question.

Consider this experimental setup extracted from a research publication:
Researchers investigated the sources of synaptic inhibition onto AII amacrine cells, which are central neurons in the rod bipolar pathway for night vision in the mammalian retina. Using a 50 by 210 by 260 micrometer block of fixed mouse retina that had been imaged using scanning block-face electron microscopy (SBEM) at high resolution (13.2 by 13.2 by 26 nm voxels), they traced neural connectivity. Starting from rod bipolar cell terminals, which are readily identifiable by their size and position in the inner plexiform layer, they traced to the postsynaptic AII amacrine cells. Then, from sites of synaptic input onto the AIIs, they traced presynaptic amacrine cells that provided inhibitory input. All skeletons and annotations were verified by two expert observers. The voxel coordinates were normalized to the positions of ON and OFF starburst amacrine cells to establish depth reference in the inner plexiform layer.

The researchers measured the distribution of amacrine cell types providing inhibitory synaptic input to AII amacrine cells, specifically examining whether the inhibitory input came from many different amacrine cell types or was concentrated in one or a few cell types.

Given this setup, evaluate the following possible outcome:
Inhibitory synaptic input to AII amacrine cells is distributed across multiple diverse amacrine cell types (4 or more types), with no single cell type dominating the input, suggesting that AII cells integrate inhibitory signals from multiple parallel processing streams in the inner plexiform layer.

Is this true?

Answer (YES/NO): NO